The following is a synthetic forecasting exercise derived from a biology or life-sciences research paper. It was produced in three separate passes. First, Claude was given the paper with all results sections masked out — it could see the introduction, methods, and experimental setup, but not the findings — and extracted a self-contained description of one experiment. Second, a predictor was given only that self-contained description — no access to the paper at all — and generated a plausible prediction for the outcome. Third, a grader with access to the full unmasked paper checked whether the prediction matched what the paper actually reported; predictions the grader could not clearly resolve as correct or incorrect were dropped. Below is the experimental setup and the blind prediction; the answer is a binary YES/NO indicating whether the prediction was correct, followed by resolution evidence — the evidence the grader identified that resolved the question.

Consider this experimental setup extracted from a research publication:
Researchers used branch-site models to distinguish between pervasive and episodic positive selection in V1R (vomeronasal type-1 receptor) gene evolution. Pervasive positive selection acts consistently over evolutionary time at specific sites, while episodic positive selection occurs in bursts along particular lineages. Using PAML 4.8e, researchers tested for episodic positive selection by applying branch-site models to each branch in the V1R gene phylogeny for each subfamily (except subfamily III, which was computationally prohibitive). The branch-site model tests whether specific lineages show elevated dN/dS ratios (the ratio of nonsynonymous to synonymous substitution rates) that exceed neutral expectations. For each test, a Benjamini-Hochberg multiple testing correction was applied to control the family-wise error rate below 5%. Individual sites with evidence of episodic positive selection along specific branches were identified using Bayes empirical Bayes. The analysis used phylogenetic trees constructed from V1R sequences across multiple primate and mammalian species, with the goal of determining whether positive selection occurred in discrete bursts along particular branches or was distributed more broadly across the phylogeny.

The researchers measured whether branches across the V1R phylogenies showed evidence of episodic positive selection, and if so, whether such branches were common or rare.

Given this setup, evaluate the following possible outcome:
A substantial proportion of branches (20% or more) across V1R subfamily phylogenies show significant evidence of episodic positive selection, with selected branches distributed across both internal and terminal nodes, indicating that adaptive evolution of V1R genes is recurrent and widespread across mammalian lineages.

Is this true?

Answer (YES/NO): NO